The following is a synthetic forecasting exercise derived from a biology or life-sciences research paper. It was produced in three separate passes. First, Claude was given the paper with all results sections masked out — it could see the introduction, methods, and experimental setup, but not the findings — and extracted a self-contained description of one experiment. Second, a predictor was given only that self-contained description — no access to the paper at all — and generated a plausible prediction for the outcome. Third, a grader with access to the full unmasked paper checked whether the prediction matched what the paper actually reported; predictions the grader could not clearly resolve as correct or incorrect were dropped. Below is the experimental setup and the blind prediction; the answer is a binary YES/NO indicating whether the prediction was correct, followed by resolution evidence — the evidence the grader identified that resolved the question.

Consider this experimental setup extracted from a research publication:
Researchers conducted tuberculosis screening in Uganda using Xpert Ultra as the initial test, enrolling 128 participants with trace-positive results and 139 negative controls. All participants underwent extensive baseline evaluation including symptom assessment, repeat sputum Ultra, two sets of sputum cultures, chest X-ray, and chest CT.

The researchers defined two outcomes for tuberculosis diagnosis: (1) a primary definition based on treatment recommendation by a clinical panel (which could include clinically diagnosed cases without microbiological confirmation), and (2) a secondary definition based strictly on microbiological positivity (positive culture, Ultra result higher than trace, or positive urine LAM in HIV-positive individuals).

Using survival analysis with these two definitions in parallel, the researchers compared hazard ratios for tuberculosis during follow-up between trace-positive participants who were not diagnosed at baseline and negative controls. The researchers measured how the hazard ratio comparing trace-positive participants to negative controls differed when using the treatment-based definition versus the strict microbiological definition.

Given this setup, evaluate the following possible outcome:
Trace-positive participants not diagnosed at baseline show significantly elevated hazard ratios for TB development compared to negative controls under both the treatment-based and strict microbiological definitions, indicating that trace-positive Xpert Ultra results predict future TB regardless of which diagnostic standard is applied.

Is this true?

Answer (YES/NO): YES